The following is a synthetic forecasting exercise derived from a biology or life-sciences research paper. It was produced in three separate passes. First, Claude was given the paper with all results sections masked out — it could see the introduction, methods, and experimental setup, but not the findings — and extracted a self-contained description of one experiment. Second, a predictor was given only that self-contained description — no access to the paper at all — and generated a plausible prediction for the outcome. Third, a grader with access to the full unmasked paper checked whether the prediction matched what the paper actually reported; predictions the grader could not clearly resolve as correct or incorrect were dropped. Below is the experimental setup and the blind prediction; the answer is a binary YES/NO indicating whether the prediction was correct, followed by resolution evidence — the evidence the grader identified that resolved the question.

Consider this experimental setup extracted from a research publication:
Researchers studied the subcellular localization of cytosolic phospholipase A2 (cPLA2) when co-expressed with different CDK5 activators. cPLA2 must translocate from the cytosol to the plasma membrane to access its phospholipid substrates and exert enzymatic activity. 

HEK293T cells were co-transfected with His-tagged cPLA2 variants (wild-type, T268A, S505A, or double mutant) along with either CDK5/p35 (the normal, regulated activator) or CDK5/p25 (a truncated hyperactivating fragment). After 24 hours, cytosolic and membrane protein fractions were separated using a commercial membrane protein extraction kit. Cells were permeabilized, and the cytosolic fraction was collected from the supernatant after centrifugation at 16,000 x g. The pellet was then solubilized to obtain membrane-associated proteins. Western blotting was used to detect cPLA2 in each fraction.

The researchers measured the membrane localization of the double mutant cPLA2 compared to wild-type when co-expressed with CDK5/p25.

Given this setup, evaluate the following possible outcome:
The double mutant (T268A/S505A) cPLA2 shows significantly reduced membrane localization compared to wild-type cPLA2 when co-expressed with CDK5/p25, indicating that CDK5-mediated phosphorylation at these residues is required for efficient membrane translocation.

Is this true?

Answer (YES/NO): YES